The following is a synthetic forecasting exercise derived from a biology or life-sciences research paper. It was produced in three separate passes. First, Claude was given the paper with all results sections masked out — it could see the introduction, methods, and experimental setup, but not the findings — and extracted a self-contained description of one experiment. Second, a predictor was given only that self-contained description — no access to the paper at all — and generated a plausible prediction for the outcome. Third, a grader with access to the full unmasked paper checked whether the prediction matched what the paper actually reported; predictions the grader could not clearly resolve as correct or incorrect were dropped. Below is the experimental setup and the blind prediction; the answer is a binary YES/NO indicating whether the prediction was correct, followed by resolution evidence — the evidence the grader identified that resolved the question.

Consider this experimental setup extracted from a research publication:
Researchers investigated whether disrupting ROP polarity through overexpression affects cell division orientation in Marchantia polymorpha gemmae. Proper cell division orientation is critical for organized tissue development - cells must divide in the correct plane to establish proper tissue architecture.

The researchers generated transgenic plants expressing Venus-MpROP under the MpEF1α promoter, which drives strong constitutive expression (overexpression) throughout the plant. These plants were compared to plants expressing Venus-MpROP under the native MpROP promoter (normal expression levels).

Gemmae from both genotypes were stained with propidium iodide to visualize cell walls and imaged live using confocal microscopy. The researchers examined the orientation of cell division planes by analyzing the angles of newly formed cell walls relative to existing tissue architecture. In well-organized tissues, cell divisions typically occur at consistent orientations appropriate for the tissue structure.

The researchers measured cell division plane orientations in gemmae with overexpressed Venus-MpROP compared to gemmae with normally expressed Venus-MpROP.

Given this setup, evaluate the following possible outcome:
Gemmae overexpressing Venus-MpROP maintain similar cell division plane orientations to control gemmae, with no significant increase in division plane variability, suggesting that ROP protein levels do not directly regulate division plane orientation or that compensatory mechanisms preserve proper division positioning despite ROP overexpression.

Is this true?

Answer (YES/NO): NO